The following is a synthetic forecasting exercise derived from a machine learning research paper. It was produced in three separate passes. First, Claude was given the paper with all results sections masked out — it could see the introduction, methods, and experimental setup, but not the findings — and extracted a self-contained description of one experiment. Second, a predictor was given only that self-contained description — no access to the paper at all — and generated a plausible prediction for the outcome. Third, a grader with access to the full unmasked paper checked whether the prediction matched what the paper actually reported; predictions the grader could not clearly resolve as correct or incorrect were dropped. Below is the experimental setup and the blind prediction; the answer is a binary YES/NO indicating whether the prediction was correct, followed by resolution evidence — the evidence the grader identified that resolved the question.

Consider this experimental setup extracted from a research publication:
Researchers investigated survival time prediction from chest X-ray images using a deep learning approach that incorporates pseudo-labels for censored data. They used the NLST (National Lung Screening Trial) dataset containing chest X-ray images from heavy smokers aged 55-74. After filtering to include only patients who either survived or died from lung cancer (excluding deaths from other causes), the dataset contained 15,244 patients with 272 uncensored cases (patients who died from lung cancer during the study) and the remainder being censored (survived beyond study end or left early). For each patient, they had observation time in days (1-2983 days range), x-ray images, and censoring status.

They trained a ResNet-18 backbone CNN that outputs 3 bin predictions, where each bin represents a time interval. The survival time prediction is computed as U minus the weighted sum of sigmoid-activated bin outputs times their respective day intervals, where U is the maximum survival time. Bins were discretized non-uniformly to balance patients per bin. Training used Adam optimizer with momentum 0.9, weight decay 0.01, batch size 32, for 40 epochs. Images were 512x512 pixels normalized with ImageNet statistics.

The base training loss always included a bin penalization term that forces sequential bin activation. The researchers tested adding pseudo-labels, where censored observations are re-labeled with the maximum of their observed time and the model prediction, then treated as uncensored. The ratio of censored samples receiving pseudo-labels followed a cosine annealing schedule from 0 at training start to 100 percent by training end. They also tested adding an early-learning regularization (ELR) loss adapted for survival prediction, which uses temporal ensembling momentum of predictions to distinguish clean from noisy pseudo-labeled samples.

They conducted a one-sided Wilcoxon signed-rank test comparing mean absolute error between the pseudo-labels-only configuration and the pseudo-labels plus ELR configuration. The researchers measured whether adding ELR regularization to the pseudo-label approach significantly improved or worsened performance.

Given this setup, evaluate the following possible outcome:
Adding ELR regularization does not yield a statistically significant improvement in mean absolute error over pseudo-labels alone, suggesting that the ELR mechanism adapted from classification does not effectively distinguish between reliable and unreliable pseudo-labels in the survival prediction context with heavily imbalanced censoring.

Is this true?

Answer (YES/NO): YES